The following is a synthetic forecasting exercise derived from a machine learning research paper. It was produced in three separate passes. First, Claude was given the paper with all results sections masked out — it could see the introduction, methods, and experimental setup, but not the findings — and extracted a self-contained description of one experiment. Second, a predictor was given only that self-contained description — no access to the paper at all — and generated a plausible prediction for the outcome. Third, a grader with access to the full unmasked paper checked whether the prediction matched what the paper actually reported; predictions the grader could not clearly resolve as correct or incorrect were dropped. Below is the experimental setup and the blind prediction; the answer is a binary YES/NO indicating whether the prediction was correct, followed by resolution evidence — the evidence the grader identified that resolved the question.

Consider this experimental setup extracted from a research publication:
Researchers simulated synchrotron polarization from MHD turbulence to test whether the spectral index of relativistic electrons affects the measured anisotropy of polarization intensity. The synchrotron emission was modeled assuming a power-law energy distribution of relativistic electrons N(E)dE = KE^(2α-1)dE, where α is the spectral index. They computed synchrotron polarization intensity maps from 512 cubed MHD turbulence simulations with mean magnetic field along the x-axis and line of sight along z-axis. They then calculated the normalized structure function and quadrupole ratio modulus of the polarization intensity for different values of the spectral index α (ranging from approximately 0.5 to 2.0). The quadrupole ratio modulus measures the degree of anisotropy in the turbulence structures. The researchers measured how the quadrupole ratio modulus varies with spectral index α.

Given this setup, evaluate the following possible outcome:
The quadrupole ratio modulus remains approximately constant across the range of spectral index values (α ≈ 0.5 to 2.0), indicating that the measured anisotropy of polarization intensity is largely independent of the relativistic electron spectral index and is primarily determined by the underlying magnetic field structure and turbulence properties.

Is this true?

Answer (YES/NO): YES